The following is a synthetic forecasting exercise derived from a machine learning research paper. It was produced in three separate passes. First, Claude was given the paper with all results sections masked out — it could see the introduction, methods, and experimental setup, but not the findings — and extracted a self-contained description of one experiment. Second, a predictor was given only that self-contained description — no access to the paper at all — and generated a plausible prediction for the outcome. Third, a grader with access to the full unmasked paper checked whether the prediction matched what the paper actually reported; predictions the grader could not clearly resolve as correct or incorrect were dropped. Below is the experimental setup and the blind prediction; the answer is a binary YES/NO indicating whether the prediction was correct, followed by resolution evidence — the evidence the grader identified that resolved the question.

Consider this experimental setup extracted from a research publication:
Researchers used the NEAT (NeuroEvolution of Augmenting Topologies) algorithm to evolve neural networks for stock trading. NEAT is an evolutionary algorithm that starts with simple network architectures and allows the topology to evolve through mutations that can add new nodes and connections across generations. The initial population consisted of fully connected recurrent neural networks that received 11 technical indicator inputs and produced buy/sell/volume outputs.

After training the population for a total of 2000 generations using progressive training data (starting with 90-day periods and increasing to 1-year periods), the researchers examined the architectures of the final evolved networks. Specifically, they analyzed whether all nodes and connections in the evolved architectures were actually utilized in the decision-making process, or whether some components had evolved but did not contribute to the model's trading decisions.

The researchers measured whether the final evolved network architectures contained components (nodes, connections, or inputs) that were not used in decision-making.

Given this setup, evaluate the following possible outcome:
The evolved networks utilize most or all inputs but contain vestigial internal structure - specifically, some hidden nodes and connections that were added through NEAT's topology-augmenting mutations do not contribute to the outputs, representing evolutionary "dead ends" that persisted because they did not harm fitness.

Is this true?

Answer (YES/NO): NO